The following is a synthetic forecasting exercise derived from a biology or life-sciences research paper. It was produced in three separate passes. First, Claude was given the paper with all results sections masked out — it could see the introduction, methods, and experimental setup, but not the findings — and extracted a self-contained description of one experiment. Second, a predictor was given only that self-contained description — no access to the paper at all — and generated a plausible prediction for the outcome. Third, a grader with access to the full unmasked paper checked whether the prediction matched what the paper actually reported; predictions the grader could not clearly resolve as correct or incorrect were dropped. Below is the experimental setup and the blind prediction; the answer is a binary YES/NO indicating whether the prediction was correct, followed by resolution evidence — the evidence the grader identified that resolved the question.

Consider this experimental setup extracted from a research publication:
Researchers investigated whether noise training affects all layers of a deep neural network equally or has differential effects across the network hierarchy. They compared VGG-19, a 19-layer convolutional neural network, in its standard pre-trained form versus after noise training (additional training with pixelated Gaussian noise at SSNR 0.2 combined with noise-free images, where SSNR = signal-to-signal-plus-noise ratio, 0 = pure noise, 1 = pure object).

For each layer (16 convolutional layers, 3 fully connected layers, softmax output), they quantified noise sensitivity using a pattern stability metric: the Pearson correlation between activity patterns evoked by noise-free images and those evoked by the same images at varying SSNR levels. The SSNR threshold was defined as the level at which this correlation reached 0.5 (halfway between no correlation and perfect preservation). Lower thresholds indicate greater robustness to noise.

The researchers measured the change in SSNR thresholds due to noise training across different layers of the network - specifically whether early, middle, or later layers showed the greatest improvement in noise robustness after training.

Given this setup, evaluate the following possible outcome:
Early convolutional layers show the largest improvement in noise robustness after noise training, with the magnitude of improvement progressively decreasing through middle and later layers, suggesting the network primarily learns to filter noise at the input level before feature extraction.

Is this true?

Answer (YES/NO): NO